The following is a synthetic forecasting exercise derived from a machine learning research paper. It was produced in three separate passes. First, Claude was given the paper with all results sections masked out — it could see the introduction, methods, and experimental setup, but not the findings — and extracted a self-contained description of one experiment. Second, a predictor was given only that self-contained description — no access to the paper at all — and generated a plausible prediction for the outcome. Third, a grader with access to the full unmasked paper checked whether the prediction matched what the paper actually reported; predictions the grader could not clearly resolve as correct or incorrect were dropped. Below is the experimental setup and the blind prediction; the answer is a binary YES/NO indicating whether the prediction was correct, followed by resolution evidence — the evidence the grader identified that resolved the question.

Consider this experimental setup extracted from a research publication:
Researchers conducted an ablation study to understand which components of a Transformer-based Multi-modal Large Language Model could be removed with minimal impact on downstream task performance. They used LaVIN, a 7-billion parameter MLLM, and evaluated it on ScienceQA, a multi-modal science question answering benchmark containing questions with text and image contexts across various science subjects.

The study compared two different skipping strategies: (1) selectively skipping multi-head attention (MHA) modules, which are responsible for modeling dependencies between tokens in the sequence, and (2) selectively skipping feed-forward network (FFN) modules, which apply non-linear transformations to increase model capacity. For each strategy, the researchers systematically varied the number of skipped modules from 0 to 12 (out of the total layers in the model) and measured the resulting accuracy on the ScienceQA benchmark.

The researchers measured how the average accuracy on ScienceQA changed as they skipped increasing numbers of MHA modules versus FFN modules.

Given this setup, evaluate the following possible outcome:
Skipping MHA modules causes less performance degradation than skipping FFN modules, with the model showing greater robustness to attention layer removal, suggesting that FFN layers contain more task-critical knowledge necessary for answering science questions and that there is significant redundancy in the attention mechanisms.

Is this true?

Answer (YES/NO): YES